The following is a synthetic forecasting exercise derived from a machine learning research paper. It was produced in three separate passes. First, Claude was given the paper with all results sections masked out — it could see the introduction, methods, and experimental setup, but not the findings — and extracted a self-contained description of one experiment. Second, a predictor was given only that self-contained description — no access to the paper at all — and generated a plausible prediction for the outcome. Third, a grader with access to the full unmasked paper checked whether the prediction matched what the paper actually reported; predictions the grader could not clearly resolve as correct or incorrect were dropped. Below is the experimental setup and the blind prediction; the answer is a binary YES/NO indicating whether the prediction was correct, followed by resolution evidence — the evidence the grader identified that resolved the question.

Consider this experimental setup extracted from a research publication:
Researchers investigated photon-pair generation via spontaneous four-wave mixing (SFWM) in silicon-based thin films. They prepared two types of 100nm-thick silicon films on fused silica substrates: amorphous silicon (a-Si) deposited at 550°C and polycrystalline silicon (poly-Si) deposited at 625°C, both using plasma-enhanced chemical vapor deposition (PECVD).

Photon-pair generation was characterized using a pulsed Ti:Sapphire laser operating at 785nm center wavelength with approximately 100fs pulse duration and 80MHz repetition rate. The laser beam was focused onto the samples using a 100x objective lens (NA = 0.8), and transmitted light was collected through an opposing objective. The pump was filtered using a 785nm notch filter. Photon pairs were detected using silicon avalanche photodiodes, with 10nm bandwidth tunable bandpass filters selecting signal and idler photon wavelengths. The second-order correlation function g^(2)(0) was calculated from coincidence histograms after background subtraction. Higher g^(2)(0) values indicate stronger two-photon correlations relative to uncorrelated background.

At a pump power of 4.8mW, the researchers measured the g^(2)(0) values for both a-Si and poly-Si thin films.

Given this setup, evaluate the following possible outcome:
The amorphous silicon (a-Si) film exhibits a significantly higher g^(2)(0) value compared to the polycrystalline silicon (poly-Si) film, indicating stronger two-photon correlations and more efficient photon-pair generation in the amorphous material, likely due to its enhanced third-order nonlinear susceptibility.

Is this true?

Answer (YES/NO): NO